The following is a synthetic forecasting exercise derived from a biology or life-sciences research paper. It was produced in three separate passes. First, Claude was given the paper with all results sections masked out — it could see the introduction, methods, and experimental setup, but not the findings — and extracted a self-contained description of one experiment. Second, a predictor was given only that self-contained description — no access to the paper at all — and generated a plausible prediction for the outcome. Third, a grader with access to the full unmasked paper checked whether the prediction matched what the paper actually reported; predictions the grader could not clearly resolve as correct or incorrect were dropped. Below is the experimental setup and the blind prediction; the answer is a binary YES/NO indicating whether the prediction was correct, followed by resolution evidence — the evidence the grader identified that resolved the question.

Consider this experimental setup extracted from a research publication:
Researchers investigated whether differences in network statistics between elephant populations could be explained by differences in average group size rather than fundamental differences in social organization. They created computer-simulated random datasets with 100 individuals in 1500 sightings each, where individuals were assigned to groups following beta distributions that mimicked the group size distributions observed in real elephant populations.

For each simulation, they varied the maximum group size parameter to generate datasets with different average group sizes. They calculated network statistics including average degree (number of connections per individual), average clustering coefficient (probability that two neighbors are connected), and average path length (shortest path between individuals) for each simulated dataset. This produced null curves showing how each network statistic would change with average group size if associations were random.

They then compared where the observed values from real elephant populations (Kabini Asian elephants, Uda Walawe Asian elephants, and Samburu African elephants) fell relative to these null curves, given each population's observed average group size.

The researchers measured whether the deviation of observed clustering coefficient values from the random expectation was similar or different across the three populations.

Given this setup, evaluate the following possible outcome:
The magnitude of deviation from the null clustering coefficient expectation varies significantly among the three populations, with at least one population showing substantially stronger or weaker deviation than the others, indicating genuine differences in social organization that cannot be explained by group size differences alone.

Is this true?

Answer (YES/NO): NO